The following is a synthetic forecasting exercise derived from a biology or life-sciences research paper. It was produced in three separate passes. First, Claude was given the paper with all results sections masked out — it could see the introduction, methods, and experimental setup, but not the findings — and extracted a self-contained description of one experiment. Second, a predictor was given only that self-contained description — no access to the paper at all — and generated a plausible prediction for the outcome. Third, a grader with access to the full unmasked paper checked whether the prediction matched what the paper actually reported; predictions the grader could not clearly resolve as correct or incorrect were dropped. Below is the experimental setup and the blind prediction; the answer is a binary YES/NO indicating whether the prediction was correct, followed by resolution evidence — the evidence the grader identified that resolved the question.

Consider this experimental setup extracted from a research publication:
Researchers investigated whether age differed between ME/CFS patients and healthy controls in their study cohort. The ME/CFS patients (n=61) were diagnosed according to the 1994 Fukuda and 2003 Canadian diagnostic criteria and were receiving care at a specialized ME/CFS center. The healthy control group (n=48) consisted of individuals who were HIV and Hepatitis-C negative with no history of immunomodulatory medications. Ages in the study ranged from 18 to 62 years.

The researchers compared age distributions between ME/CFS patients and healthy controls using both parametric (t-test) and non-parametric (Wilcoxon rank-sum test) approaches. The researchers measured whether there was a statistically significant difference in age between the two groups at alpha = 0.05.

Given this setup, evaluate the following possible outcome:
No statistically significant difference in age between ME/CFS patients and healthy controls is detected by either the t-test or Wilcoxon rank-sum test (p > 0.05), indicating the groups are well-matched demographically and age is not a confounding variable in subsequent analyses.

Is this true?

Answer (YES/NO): YES